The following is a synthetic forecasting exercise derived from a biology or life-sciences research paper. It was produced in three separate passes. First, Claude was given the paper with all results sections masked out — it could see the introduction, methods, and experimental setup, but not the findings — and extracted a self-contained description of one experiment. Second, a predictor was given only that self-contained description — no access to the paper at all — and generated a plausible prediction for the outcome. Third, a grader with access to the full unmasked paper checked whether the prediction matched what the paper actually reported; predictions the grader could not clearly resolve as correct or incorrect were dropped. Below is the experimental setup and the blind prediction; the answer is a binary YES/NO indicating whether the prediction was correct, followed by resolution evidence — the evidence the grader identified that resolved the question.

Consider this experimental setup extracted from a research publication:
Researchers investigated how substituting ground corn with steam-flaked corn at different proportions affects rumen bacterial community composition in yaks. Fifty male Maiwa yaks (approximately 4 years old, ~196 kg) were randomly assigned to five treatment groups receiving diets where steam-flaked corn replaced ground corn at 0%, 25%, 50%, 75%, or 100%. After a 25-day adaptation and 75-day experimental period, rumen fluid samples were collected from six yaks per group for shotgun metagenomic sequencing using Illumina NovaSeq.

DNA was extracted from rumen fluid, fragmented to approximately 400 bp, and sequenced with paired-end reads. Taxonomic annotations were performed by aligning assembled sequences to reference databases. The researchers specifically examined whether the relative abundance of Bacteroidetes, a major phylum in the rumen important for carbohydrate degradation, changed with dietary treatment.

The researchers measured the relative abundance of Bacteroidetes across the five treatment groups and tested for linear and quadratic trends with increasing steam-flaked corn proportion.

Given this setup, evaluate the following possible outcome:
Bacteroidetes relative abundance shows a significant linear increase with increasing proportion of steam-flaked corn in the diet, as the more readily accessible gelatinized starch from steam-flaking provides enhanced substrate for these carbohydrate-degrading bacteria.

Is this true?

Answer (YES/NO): NO